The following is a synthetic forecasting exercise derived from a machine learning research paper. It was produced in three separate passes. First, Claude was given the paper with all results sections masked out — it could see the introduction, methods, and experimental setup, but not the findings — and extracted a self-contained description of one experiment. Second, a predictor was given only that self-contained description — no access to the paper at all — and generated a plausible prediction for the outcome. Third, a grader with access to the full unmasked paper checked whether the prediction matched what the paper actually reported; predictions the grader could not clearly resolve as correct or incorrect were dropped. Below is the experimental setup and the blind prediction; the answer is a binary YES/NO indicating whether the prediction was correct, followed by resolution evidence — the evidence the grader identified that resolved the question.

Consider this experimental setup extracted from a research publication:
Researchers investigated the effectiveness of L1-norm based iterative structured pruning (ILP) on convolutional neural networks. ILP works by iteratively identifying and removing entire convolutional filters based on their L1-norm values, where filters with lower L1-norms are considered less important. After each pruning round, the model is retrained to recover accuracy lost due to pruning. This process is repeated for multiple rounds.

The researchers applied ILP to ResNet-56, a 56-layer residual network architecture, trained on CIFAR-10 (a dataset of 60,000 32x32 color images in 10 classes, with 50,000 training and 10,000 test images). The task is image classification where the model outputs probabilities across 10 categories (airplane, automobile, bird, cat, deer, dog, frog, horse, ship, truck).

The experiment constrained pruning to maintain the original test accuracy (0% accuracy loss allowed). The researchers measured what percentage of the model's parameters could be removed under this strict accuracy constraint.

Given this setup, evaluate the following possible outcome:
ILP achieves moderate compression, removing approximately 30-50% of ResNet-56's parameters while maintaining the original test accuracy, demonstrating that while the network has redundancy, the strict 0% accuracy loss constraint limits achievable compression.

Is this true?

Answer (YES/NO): NO